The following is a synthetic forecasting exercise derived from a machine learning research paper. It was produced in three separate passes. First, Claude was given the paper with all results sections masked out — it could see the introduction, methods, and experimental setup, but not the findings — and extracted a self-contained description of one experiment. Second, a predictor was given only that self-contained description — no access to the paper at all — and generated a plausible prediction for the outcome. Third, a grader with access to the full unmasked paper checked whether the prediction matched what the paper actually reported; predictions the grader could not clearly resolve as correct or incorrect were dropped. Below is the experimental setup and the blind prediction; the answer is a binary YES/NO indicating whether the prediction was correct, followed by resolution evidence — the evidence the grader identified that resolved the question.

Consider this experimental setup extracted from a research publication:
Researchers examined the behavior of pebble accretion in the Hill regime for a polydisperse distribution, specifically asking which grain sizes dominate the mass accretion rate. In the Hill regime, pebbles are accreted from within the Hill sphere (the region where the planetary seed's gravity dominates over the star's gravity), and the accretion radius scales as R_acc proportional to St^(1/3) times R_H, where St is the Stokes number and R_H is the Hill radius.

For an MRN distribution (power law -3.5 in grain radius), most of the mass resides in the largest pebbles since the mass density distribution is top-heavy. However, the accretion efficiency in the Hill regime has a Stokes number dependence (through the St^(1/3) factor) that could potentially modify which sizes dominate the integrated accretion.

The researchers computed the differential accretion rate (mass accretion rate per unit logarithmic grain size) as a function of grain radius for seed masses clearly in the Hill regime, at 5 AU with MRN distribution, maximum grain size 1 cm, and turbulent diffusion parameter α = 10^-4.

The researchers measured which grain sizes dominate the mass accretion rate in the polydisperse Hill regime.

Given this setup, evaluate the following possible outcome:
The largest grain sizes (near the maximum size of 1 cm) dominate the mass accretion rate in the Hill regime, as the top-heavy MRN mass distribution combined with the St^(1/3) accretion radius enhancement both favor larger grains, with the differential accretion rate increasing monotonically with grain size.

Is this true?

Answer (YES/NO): YES